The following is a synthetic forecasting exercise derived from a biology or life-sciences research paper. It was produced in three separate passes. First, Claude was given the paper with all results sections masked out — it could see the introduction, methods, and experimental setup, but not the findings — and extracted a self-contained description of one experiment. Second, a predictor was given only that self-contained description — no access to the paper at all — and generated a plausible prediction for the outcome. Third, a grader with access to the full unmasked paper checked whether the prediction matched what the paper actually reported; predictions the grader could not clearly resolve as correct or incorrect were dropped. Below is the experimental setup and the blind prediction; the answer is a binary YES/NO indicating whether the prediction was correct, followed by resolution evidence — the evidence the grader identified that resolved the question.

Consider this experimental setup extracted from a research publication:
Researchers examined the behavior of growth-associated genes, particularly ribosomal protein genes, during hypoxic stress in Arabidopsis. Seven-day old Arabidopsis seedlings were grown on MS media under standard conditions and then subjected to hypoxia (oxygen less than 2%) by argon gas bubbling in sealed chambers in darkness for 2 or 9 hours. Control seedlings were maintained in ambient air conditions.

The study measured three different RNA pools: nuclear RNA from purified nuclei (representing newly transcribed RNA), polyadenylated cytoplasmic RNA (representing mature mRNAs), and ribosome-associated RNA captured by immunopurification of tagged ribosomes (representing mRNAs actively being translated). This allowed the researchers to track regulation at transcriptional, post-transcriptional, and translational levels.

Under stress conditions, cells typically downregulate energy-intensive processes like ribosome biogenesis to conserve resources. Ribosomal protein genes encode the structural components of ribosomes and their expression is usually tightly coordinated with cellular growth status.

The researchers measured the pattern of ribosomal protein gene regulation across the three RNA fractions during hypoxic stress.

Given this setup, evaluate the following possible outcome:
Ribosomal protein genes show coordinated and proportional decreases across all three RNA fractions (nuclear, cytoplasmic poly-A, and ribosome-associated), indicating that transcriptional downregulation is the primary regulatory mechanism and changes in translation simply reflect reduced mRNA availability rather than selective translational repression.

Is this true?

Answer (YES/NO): NO